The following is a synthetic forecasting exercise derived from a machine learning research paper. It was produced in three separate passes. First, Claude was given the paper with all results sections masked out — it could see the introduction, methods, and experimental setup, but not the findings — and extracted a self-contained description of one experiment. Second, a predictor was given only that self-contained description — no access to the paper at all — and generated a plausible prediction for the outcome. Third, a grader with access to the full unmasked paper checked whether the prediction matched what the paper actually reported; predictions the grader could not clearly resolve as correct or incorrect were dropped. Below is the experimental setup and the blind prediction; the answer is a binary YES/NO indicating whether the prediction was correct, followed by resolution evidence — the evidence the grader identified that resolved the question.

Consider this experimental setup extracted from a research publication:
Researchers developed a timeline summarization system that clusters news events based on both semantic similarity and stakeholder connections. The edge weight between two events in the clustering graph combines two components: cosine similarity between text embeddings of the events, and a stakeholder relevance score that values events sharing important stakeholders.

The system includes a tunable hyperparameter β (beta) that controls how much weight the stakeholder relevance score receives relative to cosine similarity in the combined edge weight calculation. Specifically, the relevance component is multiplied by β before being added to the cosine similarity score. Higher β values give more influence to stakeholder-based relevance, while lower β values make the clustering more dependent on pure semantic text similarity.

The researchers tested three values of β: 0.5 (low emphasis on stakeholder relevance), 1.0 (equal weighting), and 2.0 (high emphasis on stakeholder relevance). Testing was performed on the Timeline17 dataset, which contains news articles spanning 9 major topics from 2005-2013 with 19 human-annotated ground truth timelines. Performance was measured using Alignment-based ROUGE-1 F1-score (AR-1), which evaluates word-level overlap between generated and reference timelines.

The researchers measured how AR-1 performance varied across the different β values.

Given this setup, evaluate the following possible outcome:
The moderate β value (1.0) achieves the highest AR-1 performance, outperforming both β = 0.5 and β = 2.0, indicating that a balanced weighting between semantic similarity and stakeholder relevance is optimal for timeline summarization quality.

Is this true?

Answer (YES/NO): NO